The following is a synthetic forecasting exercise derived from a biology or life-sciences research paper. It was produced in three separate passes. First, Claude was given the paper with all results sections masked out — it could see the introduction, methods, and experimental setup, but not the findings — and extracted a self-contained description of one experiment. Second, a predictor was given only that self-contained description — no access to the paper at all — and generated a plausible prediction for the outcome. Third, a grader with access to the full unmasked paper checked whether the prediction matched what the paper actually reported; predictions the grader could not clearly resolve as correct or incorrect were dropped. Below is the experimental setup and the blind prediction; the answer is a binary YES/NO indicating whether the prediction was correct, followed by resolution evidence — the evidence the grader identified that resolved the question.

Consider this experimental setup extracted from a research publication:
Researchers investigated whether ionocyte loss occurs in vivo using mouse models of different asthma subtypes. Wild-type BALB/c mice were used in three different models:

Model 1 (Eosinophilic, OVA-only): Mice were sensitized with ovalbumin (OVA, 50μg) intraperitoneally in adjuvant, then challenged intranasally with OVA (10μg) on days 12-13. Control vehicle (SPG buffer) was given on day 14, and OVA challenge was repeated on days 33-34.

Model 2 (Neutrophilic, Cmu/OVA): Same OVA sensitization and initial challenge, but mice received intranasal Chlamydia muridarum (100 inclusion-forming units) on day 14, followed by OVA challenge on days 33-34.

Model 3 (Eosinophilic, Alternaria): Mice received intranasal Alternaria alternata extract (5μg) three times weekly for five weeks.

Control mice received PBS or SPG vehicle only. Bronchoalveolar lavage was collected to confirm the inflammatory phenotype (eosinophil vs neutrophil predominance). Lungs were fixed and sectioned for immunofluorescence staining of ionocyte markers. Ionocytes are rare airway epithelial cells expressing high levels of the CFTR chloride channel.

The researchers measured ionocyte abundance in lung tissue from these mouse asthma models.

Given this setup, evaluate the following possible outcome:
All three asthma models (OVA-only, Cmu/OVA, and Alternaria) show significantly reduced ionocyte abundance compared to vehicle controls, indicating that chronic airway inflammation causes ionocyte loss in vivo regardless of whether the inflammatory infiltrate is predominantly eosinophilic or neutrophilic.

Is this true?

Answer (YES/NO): NO